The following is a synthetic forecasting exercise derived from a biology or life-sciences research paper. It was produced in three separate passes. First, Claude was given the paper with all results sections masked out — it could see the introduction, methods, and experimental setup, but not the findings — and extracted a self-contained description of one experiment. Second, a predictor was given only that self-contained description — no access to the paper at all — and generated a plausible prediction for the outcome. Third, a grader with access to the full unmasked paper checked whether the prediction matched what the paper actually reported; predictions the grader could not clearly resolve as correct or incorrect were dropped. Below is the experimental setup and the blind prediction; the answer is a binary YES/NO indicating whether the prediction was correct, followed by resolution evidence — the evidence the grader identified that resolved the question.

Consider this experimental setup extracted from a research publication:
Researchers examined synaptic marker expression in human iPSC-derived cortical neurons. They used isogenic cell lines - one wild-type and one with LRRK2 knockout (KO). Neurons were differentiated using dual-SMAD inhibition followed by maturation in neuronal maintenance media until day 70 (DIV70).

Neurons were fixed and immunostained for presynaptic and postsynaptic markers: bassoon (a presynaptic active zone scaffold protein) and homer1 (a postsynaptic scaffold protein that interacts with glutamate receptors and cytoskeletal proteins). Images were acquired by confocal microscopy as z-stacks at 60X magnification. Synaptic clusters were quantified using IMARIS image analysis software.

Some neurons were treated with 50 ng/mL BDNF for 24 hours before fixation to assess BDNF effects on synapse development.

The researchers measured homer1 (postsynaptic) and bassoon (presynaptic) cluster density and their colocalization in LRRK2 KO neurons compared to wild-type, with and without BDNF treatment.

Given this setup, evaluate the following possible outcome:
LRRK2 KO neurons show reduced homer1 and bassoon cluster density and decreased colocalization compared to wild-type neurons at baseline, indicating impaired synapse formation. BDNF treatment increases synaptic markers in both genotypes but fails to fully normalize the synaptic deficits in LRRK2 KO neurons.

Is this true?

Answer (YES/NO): NO